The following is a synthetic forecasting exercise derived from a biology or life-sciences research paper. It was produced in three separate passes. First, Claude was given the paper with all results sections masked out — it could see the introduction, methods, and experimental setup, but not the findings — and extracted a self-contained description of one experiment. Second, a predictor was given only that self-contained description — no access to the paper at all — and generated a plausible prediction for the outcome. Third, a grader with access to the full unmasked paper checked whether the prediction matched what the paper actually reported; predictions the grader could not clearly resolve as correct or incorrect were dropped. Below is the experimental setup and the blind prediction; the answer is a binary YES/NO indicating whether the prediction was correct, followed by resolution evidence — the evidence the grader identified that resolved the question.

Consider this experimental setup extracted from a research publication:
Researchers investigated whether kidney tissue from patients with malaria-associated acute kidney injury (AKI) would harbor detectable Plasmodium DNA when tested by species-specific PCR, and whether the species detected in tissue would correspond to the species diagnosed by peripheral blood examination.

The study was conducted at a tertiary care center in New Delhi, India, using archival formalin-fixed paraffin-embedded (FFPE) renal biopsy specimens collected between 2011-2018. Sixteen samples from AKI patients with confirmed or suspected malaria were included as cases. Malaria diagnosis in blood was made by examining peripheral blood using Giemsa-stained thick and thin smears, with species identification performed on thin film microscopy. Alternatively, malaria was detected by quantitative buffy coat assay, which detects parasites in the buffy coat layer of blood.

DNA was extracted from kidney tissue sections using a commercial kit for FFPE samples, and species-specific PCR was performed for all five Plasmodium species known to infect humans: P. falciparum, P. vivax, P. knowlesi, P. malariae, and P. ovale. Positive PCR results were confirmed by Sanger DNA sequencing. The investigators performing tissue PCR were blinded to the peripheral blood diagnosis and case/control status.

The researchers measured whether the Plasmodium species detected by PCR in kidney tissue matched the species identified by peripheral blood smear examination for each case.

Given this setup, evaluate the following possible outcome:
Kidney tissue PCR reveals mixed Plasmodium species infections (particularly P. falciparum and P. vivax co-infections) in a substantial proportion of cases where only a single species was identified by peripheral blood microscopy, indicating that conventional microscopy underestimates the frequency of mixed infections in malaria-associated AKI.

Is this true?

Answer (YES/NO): NO